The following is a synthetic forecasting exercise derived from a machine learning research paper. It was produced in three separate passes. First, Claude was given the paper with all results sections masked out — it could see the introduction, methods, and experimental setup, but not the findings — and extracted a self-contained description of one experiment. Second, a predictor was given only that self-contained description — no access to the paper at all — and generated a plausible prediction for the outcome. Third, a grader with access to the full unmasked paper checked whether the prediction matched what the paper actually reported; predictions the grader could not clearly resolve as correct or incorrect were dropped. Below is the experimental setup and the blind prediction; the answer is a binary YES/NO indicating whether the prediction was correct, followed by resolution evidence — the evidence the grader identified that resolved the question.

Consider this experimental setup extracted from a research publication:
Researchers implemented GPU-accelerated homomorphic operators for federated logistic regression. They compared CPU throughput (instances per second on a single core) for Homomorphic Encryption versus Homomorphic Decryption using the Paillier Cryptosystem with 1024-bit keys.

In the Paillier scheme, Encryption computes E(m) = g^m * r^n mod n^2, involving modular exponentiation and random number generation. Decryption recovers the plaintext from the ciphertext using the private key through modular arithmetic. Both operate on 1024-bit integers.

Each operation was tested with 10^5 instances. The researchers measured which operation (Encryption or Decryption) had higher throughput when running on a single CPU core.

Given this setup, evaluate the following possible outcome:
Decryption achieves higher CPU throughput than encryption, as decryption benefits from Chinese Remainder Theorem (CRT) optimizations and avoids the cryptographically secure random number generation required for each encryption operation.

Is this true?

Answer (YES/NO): YES